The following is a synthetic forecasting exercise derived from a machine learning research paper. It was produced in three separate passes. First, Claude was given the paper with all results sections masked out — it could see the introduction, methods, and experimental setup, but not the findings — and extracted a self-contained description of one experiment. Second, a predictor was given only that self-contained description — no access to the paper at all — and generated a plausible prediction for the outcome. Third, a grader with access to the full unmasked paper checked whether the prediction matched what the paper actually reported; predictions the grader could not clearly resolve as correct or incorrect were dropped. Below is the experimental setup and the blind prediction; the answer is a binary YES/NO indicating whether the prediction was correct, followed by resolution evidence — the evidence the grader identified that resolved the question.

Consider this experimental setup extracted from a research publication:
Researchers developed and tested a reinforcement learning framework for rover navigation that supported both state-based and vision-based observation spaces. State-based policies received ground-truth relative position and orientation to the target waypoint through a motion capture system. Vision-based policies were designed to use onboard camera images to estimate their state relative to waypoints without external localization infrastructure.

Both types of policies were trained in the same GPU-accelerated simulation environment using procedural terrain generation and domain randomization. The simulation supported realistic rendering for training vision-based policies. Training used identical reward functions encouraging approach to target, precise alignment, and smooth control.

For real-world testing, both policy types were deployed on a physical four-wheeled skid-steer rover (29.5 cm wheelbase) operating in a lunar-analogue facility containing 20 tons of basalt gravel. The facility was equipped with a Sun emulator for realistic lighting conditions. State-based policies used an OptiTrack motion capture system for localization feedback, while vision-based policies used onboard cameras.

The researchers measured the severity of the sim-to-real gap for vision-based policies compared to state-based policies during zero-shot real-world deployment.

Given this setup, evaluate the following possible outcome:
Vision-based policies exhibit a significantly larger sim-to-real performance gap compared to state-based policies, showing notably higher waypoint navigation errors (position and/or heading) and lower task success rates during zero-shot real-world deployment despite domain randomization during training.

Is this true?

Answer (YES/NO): YES